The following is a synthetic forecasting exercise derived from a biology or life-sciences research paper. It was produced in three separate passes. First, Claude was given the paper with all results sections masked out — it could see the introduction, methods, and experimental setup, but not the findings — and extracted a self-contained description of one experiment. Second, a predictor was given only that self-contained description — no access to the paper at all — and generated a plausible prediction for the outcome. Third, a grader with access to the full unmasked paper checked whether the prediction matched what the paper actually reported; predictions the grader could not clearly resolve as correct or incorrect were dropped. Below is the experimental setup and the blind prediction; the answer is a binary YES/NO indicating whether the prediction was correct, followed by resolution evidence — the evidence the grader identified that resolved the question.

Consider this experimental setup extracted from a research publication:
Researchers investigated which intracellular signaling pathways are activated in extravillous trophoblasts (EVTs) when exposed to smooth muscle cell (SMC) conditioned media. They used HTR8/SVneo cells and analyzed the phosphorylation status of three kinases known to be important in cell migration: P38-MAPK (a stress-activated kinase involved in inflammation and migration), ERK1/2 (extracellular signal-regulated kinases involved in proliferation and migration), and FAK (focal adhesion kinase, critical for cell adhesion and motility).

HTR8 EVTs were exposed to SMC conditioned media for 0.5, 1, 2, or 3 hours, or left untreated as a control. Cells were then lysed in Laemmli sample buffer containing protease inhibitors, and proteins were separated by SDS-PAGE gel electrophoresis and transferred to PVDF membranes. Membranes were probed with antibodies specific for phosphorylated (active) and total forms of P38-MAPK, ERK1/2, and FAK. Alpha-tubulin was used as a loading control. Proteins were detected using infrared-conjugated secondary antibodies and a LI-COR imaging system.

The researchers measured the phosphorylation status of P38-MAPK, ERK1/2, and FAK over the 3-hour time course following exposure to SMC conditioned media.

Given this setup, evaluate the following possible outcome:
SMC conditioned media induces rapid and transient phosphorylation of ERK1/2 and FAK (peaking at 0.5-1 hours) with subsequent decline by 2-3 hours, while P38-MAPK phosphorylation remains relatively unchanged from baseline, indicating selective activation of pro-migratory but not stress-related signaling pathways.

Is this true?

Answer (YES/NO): NO